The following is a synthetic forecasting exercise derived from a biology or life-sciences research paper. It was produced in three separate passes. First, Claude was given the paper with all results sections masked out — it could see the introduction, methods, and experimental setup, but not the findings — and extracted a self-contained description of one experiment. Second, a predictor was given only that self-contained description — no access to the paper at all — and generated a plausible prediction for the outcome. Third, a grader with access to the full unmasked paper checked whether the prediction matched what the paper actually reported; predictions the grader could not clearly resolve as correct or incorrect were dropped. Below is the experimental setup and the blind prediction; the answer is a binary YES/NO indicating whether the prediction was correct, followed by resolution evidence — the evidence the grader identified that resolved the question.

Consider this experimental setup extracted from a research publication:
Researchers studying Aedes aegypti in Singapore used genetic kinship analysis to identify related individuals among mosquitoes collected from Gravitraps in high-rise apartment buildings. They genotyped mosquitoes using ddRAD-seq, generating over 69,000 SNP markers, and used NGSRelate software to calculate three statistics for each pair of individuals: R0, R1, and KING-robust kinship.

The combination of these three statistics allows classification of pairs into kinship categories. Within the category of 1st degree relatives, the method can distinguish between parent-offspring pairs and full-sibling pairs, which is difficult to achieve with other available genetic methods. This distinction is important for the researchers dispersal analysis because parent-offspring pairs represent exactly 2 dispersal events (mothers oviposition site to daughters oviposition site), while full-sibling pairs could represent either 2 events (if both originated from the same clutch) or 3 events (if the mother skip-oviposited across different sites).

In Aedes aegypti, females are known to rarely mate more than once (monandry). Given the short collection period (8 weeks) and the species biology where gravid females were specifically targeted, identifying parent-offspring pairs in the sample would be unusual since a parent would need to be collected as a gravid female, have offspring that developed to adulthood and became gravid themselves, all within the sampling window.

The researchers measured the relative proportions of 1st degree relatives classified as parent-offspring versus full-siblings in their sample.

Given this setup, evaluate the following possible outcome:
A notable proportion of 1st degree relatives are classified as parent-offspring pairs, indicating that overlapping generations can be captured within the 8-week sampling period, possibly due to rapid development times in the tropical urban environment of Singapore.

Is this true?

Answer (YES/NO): NO